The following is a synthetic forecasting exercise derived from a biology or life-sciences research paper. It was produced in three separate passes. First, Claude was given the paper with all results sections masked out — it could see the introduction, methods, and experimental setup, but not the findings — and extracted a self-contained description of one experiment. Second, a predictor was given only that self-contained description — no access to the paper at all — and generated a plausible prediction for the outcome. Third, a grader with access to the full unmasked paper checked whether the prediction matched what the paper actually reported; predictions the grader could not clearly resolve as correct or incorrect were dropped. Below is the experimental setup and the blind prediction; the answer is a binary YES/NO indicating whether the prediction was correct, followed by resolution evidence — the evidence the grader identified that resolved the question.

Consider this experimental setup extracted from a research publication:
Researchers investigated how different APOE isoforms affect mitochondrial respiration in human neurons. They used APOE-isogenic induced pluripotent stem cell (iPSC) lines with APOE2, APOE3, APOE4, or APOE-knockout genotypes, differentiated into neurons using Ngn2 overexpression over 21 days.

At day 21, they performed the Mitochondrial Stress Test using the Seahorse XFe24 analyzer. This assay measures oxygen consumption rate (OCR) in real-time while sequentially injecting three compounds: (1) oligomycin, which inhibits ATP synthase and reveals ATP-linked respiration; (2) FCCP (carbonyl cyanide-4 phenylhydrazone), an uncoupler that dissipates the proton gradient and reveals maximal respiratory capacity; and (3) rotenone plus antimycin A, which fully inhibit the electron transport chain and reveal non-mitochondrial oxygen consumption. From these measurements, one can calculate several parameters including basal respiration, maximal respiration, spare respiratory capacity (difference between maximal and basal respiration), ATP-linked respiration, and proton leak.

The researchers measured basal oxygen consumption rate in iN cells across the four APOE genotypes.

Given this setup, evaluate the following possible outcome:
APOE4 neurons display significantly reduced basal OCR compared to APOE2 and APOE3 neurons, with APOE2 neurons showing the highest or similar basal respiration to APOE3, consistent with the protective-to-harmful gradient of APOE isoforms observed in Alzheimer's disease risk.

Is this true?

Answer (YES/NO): NO